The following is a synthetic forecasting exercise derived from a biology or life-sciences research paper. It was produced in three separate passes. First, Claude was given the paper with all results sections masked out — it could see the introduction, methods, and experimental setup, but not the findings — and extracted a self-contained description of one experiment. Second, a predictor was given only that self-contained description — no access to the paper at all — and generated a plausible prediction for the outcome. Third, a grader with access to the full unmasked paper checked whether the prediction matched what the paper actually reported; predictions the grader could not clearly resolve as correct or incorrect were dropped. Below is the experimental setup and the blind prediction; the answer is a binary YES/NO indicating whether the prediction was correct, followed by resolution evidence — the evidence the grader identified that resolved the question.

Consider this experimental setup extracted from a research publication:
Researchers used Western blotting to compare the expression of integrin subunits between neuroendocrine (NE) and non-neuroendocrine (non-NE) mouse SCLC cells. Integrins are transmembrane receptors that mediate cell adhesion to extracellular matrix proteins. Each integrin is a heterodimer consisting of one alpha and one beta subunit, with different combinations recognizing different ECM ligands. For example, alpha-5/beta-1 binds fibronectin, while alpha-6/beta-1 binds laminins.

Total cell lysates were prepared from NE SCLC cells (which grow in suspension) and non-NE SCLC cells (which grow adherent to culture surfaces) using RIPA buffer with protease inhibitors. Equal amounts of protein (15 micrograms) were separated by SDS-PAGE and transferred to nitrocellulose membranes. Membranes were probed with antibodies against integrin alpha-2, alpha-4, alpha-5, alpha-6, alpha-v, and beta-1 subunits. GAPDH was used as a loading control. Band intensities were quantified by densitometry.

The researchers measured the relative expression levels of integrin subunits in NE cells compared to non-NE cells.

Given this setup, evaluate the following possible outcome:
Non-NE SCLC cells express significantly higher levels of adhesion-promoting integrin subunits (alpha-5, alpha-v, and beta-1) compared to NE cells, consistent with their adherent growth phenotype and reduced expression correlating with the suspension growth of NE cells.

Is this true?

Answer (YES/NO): NO